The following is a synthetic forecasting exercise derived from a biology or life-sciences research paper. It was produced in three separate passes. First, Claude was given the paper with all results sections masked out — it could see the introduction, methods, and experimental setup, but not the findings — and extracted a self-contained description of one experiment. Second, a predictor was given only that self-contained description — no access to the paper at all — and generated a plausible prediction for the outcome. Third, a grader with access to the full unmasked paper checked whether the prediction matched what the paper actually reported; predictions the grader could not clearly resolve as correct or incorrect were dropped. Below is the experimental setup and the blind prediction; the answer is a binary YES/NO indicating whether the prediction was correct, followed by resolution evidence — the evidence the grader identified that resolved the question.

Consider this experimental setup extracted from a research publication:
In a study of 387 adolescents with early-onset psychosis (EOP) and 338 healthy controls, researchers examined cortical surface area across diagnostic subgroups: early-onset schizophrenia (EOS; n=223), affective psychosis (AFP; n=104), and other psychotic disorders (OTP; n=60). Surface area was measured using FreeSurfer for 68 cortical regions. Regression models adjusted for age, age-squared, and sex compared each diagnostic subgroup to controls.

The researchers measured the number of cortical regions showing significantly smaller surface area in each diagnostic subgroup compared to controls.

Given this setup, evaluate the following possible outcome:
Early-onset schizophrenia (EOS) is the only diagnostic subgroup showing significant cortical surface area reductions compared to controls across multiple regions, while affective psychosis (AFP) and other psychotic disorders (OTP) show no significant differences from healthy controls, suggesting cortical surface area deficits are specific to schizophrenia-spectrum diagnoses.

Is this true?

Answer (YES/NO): NO